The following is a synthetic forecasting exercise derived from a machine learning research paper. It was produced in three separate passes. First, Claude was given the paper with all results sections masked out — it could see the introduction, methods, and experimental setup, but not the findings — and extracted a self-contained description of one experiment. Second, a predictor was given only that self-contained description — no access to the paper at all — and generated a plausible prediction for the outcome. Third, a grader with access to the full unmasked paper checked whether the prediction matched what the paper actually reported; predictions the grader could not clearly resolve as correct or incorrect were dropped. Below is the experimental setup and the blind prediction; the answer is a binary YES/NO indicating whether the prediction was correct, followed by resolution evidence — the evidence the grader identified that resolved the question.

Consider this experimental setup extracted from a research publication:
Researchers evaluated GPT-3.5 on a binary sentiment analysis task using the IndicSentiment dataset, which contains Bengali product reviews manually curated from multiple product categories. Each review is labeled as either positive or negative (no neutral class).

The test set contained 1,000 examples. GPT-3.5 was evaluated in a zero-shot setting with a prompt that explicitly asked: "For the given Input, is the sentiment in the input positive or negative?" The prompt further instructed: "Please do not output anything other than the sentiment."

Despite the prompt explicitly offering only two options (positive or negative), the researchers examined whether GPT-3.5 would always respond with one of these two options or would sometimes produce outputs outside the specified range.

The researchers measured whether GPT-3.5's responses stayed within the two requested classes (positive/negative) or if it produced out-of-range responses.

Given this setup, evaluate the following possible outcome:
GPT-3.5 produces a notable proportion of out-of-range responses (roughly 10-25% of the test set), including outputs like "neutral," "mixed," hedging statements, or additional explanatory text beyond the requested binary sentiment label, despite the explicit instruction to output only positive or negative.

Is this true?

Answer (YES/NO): NO